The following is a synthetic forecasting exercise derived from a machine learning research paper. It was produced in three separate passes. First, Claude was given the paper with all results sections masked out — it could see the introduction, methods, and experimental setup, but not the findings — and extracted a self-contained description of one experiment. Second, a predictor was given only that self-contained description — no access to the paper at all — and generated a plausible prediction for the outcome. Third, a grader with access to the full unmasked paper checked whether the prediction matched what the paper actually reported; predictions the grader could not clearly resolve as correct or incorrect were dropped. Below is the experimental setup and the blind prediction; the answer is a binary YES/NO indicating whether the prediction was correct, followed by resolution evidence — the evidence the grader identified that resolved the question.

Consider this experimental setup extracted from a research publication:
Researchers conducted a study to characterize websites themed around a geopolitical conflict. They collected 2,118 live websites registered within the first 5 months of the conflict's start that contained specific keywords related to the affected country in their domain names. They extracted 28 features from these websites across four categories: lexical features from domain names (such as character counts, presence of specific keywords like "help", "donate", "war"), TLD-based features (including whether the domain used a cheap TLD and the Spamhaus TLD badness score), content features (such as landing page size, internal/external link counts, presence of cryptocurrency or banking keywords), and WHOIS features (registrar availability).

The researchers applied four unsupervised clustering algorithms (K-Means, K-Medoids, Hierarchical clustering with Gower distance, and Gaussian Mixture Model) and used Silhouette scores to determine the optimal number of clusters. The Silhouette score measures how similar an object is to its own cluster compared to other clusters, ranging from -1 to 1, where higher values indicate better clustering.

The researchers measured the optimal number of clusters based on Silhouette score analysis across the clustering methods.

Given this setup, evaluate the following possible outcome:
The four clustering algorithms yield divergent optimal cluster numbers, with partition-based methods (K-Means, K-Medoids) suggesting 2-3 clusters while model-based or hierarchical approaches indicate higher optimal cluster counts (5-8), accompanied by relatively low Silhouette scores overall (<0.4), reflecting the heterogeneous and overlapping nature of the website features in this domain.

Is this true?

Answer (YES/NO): NO